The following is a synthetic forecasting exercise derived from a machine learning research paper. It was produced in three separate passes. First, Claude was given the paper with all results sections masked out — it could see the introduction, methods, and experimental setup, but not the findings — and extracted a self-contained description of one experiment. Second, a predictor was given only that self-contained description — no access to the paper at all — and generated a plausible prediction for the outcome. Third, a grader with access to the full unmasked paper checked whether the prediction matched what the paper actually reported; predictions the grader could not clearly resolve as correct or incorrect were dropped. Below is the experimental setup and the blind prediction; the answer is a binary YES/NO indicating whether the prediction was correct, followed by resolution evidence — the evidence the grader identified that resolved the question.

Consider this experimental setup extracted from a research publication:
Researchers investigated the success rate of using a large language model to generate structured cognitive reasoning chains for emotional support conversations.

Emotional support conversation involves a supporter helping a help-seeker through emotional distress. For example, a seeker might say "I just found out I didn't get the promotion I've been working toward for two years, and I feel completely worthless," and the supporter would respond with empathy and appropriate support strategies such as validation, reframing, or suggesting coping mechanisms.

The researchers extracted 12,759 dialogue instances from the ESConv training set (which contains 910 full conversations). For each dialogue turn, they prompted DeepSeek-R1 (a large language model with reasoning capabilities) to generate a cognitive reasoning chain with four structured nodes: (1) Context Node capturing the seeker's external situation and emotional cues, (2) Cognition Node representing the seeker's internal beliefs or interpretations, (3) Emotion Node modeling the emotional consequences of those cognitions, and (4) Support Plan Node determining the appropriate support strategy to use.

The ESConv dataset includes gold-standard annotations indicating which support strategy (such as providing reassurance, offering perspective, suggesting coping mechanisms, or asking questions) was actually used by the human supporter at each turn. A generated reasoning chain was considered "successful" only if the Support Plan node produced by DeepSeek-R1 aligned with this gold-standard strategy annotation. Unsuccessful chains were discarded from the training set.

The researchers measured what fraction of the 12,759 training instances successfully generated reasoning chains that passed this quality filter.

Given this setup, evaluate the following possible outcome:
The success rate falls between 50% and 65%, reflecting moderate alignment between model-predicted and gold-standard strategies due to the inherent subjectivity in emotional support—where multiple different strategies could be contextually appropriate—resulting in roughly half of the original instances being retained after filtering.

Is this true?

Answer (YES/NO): YES